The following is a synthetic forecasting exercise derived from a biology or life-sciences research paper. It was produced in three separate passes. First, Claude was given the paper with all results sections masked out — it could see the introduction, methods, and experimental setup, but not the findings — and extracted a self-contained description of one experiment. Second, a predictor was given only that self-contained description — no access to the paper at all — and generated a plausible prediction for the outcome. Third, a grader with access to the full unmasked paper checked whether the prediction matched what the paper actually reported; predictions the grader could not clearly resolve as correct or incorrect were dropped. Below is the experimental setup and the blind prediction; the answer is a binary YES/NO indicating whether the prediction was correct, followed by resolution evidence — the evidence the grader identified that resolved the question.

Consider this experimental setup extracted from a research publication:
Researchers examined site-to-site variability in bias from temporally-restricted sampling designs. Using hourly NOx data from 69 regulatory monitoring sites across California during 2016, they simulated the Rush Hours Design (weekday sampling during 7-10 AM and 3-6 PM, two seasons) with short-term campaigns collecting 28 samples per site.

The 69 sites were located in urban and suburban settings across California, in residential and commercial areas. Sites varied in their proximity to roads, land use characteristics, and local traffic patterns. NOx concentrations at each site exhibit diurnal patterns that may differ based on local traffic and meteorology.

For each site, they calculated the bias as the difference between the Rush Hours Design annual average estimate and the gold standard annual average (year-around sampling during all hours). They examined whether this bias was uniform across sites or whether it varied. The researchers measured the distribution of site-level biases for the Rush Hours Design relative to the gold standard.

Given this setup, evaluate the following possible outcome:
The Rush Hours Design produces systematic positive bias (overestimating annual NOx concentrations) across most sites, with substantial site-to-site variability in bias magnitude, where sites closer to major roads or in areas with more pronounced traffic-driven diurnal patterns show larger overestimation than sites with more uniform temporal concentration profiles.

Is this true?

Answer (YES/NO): NO